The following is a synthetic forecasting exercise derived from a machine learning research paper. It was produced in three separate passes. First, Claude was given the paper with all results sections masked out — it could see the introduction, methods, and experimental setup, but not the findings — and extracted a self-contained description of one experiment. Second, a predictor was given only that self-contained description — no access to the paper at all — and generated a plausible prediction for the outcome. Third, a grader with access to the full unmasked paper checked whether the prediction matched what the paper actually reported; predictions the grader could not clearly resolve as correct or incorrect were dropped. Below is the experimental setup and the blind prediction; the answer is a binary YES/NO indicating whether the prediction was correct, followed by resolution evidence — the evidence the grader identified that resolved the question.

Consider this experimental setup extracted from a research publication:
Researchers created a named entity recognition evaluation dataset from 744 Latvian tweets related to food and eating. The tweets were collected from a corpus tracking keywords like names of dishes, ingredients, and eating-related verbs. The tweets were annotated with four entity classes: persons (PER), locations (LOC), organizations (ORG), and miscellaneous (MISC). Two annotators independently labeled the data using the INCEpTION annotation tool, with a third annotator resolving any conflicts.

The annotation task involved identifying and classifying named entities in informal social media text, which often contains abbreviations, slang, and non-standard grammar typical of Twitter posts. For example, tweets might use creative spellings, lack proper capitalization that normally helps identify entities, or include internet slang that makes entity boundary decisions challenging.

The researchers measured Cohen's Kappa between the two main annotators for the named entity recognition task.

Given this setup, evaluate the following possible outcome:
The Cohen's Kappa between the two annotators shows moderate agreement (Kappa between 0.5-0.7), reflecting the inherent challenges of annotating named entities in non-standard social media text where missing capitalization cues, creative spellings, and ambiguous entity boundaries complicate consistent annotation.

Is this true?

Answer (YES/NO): NO